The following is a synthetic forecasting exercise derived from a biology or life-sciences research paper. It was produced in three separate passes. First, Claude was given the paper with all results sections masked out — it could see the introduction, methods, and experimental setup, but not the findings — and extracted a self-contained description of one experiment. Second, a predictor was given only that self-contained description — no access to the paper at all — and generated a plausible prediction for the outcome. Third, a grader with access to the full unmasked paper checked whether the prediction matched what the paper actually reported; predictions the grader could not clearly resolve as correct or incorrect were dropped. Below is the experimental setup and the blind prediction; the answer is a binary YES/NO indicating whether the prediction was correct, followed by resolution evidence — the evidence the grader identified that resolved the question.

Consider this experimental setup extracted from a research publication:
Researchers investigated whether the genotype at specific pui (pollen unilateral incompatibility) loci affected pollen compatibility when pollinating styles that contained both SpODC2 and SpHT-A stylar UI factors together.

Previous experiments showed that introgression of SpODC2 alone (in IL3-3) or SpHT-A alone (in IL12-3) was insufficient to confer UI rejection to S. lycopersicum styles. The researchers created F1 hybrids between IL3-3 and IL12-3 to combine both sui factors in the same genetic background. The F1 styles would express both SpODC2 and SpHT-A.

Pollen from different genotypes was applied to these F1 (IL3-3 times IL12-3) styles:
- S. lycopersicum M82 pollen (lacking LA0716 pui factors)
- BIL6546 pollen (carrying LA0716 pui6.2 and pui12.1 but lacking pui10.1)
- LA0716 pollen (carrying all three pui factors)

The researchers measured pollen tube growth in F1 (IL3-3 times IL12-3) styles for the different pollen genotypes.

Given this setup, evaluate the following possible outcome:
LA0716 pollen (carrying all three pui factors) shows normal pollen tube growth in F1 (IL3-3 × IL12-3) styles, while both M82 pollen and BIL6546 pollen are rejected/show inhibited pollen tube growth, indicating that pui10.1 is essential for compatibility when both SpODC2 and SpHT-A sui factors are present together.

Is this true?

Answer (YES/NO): NO